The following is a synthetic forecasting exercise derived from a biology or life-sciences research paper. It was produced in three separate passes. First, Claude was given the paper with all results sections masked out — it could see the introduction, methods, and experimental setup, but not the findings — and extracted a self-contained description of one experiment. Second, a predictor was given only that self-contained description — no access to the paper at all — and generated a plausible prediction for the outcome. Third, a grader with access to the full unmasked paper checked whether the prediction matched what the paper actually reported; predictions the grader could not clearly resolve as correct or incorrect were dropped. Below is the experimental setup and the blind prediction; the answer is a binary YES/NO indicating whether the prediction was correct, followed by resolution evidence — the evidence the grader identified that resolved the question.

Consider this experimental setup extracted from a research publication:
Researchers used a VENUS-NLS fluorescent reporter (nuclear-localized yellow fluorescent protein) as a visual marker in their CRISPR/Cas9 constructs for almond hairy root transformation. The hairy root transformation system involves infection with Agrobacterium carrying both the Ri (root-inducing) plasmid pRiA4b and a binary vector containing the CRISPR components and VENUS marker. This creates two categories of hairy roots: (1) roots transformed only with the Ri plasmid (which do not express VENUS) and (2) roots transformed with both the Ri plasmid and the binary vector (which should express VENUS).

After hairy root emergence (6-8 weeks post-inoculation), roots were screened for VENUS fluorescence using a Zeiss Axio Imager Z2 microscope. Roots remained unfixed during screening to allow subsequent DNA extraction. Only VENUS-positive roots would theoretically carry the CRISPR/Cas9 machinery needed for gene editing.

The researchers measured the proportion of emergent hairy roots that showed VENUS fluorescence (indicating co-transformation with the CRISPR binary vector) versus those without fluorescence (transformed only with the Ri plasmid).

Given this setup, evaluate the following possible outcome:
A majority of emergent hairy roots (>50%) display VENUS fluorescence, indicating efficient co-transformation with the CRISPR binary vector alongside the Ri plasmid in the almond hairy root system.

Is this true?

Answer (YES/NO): NO